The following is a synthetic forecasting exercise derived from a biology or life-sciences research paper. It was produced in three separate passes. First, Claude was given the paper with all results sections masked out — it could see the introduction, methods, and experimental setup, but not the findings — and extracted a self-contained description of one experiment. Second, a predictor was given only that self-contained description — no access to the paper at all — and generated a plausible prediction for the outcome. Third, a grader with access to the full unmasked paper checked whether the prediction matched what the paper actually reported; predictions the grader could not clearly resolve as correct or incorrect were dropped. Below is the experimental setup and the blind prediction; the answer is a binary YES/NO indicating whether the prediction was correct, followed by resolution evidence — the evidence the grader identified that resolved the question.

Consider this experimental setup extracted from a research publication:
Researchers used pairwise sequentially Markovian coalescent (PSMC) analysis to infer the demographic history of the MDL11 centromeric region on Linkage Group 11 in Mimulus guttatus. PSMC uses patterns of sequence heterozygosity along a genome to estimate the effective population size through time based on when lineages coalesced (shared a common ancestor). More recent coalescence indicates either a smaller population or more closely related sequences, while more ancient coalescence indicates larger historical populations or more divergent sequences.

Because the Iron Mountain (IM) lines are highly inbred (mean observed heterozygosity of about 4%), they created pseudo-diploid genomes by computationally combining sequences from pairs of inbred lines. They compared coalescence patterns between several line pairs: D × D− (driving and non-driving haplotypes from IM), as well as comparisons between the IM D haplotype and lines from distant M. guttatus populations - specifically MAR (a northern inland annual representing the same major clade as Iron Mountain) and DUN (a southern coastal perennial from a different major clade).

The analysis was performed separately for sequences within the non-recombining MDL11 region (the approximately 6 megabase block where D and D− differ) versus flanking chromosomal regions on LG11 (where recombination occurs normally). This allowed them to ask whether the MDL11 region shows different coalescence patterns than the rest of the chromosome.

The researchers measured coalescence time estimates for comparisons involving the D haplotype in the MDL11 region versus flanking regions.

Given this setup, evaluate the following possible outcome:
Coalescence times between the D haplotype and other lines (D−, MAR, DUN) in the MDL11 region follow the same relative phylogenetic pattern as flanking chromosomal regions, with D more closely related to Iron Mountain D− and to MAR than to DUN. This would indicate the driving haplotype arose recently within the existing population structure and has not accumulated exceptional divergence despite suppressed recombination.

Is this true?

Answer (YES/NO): YES